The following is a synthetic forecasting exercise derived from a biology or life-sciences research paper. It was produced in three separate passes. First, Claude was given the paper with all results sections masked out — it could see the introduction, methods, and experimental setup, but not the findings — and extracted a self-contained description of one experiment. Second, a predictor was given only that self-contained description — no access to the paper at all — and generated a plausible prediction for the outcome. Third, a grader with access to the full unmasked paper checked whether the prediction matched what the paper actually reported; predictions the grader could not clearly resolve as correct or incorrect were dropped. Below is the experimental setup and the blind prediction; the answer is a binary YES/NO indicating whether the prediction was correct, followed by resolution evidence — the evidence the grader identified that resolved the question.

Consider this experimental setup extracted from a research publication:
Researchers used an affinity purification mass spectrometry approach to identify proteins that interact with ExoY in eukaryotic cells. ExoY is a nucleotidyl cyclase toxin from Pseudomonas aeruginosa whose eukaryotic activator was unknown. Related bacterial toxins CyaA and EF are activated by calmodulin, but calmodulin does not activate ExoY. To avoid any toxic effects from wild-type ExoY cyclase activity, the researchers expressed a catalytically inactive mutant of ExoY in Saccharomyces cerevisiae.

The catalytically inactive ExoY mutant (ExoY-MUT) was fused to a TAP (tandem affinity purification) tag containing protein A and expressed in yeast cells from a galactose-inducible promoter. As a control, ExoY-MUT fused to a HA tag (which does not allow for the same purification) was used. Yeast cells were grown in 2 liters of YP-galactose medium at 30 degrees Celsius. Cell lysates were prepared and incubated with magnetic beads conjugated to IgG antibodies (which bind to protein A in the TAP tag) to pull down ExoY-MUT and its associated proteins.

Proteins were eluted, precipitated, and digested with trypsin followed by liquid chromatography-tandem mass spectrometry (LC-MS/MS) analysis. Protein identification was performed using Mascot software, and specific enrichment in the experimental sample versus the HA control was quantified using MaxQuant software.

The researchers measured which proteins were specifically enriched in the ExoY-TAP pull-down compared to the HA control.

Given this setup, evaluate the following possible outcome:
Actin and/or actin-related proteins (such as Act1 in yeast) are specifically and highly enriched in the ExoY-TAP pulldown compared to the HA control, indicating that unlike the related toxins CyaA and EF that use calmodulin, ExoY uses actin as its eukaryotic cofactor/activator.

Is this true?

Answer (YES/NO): YES